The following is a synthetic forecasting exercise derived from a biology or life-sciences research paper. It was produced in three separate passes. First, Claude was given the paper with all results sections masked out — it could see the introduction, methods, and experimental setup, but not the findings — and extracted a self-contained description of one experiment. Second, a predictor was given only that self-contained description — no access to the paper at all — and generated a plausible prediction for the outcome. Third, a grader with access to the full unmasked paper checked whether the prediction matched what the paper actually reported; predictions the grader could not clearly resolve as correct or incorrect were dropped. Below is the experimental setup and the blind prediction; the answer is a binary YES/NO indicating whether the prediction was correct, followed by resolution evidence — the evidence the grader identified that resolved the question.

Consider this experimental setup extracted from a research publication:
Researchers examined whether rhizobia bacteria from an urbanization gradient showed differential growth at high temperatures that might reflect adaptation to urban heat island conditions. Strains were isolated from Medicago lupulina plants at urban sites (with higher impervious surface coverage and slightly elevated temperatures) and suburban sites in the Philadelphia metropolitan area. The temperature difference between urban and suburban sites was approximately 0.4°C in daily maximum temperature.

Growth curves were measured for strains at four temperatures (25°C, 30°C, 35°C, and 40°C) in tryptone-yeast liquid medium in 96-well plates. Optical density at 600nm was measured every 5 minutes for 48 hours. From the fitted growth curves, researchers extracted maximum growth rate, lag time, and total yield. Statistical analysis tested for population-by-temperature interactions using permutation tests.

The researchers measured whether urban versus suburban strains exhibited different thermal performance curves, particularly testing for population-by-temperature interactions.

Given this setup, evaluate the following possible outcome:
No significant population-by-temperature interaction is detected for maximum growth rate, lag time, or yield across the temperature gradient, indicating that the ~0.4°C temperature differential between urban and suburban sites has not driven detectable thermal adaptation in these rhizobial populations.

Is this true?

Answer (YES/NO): YES